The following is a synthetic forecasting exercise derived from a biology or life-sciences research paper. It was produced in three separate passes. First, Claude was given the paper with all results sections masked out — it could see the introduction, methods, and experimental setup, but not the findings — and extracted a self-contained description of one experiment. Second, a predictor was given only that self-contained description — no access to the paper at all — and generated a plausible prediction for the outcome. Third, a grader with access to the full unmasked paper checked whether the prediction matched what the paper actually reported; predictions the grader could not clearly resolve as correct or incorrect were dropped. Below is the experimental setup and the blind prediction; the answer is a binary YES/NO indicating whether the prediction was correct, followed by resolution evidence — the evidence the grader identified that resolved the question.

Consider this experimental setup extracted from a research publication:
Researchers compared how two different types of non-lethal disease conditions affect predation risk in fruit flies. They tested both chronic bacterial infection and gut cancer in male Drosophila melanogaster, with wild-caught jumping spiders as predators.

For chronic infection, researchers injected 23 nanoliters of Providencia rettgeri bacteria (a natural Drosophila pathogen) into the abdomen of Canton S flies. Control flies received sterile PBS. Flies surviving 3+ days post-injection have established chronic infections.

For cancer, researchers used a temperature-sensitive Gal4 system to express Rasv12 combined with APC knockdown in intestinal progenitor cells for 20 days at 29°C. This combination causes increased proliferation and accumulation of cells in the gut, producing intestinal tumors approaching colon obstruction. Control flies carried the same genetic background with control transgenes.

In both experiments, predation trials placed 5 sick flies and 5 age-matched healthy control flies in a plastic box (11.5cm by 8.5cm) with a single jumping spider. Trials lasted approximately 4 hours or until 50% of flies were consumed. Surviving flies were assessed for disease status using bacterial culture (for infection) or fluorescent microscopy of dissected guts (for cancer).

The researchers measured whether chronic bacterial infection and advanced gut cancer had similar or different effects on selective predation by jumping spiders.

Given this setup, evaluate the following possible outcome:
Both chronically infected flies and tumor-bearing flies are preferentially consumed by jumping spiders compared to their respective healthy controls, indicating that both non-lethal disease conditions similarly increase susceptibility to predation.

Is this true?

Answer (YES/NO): NO